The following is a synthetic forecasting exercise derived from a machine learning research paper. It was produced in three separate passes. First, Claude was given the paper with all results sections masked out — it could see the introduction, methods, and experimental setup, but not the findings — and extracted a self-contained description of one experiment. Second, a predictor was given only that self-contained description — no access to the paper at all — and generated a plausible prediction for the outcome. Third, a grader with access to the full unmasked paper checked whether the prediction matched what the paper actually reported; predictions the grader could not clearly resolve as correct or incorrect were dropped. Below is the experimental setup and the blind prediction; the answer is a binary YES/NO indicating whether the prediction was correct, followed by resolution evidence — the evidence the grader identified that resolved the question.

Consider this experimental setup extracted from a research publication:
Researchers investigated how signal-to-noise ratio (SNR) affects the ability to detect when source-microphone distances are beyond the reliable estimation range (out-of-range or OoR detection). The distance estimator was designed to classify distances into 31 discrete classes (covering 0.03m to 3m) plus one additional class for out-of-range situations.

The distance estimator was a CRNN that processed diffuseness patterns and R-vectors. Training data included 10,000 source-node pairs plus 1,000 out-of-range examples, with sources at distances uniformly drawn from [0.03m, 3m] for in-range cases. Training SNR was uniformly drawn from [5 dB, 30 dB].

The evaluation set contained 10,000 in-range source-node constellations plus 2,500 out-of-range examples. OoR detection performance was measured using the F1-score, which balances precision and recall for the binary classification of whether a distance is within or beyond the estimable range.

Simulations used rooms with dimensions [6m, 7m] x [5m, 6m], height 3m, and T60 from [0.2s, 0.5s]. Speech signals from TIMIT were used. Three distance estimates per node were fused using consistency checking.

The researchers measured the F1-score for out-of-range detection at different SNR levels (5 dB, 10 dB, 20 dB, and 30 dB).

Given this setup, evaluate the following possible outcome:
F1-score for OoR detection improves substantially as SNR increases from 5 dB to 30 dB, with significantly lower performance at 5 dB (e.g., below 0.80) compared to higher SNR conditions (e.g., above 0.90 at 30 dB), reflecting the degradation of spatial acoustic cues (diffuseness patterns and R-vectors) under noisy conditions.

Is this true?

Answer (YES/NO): NO